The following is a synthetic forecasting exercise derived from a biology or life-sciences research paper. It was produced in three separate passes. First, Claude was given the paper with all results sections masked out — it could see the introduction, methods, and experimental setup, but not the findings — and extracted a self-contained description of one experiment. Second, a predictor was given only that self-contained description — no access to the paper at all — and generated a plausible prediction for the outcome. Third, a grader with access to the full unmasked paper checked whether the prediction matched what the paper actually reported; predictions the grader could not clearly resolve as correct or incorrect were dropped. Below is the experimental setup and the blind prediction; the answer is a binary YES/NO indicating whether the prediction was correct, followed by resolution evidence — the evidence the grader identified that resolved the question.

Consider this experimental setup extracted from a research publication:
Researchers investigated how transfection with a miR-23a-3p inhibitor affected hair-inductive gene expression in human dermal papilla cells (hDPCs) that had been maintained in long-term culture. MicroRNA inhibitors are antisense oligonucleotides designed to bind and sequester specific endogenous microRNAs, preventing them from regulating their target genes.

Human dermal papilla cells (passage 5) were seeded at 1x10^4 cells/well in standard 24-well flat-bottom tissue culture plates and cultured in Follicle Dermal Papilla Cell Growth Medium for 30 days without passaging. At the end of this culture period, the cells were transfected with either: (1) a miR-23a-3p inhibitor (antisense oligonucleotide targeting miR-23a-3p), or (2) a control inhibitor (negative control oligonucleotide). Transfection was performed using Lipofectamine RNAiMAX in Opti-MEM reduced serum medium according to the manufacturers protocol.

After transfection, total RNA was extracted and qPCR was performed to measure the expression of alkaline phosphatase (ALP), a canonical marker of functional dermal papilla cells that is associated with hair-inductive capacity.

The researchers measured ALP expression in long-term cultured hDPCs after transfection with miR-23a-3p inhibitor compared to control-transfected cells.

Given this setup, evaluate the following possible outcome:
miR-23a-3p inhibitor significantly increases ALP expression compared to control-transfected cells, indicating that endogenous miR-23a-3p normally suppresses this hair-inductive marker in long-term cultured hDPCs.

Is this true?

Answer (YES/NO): NO